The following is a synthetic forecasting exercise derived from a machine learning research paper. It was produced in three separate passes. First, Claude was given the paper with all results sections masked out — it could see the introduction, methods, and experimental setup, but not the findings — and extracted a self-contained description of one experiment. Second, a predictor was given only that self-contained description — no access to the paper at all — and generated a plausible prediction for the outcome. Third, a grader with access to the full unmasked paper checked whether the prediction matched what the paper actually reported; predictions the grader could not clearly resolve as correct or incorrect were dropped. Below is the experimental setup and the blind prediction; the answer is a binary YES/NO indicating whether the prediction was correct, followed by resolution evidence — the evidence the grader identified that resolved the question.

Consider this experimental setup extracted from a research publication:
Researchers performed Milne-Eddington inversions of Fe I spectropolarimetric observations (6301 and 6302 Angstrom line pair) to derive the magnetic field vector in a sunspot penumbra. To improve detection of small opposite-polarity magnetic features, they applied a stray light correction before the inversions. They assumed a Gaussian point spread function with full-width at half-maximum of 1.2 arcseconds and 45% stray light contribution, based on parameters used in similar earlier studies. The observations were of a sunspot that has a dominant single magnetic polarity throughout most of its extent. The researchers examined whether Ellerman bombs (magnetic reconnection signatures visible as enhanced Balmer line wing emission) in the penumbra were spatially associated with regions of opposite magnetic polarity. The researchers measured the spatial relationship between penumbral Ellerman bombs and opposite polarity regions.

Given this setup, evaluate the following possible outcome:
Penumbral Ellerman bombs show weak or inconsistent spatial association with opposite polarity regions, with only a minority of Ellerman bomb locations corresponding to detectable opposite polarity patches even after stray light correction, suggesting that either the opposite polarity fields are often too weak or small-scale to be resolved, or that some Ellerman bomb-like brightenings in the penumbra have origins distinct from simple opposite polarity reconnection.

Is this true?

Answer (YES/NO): NO